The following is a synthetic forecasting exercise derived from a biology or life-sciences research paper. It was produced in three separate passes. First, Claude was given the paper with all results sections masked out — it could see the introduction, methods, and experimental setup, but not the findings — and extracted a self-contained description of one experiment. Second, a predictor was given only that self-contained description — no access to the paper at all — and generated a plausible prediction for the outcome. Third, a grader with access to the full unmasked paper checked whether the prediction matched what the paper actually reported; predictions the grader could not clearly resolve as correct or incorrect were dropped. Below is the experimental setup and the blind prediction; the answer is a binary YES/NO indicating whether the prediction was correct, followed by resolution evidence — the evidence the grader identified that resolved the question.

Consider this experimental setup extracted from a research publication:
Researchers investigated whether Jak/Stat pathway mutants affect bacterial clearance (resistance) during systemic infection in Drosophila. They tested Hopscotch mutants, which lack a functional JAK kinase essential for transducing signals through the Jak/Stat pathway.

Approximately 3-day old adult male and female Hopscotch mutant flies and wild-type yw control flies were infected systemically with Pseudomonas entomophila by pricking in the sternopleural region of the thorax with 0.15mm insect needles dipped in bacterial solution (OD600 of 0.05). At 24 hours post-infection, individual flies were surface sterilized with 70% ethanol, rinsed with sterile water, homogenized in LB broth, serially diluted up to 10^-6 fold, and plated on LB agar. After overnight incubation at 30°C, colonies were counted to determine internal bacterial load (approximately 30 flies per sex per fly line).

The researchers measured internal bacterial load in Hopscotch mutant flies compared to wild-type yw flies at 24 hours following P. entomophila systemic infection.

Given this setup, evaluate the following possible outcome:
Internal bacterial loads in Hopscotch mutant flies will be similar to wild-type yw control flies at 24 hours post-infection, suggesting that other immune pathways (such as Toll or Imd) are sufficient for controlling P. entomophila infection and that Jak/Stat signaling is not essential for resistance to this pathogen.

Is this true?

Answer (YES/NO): YES